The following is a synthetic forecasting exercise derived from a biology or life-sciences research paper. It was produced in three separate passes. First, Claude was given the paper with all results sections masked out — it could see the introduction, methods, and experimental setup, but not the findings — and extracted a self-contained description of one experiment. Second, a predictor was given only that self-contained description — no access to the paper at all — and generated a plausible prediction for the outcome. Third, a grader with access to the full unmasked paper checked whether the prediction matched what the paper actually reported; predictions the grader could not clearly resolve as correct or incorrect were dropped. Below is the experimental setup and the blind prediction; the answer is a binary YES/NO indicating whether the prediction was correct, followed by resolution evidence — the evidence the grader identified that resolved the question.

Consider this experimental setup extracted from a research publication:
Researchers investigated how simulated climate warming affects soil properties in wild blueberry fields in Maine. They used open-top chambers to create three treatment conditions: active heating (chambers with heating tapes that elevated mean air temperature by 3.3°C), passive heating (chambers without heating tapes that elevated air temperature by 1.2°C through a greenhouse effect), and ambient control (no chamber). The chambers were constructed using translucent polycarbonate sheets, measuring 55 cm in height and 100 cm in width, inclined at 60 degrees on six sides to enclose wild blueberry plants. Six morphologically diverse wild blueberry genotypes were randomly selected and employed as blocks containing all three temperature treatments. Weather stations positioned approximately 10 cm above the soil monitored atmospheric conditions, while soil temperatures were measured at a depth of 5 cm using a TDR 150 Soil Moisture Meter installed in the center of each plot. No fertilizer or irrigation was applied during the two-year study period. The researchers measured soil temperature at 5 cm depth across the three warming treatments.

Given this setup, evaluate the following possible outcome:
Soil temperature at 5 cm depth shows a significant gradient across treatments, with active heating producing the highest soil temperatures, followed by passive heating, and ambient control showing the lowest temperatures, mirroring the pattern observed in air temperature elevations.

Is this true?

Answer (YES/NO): NO